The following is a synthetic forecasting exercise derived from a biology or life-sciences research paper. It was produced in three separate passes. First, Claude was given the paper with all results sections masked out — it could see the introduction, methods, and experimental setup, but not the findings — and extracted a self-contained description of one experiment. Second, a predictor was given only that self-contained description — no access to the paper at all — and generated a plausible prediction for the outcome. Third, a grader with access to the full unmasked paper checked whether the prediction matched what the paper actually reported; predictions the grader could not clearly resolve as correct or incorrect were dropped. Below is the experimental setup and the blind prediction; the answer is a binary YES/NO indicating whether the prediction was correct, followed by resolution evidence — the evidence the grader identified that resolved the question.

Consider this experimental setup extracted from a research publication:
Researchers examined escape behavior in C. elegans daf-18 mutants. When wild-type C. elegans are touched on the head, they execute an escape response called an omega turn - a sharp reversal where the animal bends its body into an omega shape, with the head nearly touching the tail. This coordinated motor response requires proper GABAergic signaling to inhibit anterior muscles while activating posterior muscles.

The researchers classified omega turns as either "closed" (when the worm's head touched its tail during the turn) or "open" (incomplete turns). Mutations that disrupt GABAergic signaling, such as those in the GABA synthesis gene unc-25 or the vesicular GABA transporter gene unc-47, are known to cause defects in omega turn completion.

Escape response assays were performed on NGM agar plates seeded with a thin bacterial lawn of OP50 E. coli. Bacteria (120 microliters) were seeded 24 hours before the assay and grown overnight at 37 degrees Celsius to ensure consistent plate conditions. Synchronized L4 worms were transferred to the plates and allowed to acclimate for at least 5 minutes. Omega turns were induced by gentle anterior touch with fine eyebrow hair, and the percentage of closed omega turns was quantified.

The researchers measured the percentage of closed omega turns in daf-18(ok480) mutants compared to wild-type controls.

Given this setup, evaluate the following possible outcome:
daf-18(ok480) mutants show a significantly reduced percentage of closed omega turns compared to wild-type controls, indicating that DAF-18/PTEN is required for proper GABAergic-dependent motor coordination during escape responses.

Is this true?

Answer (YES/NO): YES